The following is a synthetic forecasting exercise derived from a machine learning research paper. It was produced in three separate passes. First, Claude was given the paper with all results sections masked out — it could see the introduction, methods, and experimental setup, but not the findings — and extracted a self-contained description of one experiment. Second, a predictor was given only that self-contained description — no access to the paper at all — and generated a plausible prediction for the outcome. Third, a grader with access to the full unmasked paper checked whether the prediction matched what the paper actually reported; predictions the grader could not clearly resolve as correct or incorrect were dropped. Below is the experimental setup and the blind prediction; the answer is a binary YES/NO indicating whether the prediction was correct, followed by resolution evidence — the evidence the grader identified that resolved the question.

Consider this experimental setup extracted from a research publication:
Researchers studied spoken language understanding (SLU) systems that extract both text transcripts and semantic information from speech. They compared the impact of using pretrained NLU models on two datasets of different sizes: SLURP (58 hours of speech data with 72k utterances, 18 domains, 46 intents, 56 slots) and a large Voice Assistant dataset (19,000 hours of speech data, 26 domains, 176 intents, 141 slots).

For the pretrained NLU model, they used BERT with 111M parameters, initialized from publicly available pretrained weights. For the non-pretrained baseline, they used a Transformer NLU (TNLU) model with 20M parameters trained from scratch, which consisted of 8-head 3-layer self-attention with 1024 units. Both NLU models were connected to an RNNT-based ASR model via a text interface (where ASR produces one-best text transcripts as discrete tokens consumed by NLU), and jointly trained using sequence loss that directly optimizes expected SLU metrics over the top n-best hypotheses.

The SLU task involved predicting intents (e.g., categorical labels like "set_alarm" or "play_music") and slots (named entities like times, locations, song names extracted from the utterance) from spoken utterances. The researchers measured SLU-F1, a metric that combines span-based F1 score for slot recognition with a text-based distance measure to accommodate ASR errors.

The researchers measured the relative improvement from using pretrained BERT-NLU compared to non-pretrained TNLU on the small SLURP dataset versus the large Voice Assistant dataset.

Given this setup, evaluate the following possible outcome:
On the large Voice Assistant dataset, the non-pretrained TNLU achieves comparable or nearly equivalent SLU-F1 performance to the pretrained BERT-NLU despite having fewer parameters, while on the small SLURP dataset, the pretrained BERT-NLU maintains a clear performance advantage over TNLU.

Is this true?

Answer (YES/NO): YES